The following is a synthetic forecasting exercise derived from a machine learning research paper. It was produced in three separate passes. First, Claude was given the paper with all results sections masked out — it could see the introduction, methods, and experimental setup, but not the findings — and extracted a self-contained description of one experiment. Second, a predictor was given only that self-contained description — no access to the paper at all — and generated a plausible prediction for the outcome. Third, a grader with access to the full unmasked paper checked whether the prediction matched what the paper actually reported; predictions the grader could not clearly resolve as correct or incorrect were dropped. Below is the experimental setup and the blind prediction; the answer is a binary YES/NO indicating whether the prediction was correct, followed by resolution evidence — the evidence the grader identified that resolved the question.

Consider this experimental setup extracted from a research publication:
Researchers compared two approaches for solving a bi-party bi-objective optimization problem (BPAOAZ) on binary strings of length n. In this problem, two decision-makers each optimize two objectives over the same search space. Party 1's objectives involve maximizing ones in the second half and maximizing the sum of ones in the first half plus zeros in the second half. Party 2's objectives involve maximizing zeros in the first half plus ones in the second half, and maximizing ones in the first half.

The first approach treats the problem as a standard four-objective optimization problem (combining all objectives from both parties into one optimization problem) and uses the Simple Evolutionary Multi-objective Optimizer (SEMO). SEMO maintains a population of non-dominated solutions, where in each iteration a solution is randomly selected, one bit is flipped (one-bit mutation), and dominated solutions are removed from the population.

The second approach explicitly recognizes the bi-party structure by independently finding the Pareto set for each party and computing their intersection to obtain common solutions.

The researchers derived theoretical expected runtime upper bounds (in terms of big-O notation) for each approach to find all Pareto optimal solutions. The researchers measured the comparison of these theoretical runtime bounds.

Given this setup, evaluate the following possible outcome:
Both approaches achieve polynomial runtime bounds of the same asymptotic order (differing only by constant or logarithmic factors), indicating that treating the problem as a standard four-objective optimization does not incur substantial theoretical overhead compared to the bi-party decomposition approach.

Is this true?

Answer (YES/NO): NO